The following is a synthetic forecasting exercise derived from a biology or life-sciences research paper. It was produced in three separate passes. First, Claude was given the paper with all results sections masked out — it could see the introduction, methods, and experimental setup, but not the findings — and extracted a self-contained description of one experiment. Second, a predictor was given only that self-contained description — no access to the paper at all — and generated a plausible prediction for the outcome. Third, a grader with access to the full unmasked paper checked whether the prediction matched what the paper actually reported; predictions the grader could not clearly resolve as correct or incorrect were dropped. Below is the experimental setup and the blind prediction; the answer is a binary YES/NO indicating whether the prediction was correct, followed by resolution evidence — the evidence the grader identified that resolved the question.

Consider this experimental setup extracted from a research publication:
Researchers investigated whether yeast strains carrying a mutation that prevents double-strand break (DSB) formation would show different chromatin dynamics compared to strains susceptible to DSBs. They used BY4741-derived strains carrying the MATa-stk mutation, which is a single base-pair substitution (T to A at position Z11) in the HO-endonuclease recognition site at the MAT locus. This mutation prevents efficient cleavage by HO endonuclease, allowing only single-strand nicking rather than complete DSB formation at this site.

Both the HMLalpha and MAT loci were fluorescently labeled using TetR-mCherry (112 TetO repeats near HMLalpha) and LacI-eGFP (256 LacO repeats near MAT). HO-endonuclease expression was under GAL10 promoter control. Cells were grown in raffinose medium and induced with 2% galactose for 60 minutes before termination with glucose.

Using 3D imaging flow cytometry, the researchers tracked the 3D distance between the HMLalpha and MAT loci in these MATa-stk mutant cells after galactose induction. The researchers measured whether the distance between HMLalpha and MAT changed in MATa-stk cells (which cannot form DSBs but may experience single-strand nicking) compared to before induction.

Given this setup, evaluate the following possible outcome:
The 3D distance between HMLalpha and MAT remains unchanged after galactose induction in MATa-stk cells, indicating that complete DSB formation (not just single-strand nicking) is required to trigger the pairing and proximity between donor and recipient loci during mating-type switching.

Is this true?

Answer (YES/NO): NO